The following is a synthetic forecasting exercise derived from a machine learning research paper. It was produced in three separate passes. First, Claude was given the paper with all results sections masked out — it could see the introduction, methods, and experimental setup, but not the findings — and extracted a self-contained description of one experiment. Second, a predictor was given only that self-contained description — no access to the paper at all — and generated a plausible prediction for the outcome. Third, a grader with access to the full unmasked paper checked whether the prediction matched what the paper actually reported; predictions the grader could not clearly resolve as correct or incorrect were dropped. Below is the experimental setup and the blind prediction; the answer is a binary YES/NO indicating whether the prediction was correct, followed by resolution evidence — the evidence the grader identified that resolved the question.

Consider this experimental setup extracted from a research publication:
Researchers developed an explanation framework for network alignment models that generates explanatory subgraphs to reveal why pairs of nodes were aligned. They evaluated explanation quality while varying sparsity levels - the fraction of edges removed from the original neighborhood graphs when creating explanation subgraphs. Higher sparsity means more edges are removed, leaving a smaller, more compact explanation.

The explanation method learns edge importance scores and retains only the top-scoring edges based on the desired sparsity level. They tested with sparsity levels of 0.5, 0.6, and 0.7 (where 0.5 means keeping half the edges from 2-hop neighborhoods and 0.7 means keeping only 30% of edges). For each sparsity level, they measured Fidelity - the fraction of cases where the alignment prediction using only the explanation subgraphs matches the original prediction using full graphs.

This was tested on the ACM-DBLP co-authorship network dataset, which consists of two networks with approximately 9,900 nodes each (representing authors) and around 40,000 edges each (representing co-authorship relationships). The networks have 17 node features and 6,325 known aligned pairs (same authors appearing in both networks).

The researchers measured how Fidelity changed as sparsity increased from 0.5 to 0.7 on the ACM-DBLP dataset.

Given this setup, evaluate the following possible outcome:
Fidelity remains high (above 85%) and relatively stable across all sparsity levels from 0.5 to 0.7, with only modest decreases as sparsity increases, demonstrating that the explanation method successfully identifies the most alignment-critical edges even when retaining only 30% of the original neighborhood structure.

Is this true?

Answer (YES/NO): NO